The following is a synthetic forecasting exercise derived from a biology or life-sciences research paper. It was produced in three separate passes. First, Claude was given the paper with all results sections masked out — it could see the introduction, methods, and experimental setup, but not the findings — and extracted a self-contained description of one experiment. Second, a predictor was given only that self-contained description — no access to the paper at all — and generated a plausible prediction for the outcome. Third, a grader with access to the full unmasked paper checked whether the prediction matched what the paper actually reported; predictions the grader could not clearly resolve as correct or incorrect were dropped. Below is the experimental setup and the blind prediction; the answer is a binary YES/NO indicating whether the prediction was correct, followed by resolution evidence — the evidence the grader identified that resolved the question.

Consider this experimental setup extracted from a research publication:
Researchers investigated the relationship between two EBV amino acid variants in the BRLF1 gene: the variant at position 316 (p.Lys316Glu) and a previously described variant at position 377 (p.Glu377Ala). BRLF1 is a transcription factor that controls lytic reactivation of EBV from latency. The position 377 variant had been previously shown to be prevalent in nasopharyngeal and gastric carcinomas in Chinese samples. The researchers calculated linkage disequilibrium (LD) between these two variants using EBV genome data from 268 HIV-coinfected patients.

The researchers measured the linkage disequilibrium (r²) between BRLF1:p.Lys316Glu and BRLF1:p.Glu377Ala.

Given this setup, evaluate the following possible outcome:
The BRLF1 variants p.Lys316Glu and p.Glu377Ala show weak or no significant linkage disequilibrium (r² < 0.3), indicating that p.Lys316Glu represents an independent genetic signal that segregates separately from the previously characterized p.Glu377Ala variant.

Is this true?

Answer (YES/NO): NO